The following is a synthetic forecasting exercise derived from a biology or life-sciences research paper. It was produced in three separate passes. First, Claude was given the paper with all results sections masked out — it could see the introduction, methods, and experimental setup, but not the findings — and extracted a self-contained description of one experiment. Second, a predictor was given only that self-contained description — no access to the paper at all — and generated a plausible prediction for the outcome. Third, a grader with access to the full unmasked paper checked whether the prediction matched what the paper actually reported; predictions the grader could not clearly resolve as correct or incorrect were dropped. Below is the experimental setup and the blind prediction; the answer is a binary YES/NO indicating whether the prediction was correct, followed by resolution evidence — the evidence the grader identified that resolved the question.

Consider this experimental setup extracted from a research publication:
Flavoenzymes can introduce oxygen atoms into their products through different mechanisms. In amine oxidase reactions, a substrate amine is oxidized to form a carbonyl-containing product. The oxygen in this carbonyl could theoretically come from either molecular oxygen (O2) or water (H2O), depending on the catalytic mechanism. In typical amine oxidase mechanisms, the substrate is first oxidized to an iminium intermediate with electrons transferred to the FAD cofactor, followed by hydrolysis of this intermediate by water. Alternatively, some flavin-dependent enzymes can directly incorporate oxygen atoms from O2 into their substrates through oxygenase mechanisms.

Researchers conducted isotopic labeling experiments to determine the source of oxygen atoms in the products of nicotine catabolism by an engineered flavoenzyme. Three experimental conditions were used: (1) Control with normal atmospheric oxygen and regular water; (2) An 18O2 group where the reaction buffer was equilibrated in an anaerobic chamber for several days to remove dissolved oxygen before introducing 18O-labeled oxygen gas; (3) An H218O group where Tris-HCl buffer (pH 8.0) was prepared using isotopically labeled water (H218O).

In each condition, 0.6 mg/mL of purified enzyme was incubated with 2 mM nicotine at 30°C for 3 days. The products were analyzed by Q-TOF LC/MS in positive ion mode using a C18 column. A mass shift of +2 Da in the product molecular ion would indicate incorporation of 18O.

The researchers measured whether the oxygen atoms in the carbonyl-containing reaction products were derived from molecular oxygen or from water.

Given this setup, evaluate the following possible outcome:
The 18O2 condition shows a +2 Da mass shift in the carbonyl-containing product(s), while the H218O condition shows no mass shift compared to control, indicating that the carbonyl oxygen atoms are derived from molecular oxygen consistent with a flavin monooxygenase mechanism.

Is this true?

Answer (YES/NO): NO